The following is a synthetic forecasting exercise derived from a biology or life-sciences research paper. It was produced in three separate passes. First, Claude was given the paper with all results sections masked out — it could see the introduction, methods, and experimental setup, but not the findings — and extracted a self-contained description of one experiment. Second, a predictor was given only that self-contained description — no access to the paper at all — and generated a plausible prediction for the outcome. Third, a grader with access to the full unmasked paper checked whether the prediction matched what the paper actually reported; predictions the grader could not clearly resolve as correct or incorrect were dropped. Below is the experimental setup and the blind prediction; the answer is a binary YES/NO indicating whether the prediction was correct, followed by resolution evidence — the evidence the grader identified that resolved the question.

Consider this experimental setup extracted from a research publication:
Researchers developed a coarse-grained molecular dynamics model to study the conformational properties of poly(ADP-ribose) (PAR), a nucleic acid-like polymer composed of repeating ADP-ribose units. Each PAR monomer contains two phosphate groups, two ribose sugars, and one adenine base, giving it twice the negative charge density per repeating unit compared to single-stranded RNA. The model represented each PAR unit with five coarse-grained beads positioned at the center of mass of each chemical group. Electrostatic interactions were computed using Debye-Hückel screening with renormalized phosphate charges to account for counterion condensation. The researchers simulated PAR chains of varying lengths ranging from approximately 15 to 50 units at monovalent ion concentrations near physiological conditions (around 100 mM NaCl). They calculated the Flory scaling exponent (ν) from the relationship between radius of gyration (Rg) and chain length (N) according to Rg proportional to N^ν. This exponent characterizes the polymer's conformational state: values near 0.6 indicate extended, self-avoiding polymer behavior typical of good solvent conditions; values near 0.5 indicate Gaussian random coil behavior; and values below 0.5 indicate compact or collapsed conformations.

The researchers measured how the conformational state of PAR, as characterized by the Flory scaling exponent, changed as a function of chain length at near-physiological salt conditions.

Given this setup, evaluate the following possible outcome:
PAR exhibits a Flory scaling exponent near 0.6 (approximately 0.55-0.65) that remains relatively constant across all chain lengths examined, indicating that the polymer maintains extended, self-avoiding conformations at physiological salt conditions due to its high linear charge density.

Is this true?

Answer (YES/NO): YES